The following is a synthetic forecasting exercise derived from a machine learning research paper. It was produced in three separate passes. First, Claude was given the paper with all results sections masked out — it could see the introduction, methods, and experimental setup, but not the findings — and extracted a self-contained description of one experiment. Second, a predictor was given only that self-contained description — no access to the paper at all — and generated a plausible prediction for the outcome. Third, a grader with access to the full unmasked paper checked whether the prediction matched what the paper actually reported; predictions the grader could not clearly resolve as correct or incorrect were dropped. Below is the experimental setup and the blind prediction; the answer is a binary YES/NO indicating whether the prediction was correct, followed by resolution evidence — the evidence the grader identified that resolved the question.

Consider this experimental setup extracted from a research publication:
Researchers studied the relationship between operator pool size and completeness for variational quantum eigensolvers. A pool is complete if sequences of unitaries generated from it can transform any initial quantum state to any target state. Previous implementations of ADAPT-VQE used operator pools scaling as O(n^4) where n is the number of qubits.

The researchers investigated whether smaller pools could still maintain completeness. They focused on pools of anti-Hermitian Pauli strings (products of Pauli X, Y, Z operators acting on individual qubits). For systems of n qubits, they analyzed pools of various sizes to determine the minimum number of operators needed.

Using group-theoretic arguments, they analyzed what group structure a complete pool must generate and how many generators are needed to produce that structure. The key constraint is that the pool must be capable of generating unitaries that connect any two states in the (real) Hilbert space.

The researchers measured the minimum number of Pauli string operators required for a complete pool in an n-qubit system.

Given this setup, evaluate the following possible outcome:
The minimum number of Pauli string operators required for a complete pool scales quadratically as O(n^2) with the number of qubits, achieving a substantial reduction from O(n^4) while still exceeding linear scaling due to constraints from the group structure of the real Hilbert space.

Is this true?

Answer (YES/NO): NO